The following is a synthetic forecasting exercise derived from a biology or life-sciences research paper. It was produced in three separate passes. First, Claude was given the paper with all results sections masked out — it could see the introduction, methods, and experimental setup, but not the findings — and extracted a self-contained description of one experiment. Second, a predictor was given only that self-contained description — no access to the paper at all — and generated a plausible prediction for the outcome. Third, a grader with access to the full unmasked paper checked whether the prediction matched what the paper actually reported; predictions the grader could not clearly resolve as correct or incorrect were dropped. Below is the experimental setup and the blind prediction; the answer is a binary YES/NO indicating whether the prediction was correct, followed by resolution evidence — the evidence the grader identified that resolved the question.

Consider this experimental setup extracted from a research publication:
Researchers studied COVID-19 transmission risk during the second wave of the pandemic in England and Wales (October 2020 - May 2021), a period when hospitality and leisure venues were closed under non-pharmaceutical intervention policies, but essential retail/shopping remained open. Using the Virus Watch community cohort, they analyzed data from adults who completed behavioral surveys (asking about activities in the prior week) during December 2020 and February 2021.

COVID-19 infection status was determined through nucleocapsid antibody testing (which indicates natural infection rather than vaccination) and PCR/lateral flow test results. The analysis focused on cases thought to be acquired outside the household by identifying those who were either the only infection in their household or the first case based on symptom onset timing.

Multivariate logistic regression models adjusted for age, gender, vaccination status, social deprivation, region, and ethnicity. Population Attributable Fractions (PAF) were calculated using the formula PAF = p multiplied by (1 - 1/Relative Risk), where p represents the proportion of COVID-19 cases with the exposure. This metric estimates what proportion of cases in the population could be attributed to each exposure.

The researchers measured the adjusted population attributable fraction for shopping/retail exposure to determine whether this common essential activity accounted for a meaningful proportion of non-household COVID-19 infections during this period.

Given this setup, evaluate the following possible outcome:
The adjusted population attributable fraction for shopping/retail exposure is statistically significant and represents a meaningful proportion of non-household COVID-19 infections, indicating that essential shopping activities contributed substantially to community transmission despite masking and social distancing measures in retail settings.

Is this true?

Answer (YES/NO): YES